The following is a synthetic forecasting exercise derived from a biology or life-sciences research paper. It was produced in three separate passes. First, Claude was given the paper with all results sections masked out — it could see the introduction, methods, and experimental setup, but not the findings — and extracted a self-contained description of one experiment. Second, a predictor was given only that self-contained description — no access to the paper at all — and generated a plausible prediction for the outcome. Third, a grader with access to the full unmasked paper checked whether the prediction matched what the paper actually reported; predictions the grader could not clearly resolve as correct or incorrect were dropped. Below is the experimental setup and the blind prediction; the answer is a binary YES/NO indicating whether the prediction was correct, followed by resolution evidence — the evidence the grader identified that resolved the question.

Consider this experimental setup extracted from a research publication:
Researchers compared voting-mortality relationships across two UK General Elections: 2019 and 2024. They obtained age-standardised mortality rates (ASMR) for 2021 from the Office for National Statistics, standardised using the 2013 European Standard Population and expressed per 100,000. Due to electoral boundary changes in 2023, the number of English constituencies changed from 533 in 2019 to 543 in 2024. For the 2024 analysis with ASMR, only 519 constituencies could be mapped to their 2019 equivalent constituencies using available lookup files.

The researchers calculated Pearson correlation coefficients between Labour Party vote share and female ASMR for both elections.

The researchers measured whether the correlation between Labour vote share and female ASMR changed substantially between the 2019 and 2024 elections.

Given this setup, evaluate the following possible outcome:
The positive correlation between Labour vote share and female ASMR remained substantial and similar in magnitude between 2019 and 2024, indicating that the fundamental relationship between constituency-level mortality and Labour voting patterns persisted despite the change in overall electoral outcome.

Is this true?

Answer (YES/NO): NO